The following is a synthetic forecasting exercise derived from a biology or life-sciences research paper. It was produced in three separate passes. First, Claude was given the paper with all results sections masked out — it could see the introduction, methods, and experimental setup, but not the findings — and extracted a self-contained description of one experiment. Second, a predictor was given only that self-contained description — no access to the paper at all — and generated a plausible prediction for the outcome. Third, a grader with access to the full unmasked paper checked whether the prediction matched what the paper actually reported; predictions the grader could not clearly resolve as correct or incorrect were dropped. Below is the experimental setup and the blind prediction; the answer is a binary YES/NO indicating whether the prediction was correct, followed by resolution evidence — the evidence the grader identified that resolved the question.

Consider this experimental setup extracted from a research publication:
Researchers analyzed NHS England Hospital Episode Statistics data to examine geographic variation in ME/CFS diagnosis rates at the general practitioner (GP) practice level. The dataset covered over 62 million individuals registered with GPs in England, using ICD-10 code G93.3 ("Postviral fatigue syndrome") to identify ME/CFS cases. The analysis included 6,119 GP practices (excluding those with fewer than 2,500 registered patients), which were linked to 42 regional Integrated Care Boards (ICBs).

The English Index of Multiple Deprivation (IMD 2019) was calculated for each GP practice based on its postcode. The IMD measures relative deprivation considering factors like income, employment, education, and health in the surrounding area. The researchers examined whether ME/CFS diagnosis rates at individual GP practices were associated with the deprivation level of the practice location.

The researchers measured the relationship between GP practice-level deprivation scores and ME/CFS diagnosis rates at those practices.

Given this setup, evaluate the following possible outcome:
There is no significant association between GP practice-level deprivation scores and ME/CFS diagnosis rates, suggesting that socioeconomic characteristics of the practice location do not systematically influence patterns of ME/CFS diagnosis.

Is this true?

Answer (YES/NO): NO